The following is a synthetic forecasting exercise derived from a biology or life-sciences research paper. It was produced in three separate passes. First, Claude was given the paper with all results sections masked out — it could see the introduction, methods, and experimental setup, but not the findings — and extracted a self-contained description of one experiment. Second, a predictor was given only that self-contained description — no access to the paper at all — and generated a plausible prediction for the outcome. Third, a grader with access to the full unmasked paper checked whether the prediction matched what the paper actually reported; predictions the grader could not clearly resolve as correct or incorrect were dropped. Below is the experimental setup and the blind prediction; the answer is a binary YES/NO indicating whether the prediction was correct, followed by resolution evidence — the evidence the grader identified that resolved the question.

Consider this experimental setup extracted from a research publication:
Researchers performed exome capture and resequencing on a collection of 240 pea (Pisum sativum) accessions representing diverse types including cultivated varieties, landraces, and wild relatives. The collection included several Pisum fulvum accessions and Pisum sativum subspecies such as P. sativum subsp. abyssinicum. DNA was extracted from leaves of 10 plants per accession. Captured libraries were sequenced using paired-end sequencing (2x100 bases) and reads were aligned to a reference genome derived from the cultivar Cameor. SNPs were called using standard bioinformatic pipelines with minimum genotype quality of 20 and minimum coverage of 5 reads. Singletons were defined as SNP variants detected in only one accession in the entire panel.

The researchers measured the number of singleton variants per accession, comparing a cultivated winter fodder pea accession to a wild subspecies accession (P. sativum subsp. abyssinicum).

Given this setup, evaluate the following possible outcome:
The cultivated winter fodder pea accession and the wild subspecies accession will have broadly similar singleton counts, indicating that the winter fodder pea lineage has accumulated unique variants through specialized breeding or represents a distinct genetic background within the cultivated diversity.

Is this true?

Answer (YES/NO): NO